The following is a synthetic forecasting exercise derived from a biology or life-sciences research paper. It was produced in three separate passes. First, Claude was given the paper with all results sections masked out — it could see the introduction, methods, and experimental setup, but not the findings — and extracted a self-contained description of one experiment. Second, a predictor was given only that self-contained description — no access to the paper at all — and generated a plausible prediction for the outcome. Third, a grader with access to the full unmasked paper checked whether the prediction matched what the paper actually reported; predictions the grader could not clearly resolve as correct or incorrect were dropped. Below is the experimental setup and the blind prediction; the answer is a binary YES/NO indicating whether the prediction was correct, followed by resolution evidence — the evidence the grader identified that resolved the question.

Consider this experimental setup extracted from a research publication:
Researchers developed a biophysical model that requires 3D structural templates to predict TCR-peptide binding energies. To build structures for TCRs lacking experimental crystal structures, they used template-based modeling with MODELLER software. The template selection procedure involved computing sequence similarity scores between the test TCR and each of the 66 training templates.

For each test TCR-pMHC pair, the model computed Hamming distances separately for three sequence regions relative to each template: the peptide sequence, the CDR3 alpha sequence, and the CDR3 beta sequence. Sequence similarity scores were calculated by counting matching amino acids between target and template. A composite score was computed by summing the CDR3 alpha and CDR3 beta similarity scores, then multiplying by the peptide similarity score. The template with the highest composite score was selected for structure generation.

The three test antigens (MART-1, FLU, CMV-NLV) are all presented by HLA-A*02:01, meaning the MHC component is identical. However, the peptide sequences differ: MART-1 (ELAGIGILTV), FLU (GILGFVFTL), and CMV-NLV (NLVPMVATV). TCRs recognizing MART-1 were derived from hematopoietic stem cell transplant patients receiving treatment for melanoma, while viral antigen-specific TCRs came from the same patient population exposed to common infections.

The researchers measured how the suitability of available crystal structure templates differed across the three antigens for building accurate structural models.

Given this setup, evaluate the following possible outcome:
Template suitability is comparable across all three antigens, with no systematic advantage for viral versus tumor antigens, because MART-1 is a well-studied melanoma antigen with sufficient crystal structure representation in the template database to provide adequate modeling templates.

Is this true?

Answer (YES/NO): NO